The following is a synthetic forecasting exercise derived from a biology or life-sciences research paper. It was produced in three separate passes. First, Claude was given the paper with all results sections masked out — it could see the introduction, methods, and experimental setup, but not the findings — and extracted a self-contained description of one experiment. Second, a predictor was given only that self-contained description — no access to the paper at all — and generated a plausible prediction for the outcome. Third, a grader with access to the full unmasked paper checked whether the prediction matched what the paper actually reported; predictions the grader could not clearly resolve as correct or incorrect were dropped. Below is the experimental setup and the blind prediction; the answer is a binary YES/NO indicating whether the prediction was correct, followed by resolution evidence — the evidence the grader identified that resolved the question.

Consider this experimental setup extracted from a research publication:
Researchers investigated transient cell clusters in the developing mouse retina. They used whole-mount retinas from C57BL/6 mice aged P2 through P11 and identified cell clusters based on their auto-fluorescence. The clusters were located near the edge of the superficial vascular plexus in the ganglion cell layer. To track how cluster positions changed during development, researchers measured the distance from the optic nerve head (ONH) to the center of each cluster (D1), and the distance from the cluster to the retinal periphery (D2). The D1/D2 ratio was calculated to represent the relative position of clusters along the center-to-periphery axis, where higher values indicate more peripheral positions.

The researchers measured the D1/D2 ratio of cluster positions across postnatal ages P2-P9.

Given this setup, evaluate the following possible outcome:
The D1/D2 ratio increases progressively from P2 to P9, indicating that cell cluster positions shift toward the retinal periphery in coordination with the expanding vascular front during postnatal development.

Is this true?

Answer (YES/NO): NO